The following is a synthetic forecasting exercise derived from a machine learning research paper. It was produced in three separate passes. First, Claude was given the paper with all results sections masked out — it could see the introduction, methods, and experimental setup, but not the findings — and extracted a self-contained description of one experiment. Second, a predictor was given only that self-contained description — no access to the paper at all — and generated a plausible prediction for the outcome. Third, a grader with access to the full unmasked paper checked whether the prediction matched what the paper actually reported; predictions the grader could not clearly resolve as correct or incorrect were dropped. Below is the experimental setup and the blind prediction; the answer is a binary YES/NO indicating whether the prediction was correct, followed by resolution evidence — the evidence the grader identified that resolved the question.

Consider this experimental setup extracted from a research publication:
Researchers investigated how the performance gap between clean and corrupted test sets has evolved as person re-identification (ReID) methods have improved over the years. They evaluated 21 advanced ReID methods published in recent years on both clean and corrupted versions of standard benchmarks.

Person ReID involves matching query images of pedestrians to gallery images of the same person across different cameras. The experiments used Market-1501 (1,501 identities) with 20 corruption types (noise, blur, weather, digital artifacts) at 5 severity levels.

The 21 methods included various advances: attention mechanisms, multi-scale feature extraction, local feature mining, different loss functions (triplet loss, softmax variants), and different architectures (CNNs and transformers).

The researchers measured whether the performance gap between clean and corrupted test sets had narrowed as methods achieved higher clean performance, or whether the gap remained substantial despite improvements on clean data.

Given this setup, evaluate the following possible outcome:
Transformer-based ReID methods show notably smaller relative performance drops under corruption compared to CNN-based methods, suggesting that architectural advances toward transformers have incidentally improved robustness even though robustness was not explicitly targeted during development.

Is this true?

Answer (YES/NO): YES